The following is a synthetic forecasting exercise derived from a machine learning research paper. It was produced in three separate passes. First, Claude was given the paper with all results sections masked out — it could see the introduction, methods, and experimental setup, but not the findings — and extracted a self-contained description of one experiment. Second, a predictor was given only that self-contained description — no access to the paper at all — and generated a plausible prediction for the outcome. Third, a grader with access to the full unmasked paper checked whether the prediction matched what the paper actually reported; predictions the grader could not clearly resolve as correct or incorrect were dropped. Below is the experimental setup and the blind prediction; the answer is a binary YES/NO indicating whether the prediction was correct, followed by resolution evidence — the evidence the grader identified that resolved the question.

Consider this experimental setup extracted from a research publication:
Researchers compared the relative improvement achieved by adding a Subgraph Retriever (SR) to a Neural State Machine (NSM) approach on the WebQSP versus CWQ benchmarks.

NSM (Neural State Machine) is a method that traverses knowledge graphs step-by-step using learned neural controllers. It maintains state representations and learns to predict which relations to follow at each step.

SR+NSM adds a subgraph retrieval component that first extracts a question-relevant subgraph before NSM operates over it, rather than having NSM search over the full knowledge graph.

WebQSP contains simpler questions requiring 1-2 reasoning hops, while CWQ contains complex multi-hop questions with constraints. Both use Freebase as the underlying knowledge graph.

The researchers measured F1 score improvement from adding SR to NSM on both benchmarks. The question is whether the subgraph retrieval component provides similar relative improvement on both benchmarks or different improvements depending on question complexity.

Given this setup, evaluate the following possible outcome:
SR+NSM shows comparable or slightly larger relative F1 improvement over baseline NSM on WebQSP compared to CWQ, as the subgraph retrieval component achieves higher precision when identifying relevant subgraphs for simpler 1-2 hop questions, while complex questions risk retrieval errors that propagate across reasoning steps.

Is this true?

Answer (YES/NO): NO